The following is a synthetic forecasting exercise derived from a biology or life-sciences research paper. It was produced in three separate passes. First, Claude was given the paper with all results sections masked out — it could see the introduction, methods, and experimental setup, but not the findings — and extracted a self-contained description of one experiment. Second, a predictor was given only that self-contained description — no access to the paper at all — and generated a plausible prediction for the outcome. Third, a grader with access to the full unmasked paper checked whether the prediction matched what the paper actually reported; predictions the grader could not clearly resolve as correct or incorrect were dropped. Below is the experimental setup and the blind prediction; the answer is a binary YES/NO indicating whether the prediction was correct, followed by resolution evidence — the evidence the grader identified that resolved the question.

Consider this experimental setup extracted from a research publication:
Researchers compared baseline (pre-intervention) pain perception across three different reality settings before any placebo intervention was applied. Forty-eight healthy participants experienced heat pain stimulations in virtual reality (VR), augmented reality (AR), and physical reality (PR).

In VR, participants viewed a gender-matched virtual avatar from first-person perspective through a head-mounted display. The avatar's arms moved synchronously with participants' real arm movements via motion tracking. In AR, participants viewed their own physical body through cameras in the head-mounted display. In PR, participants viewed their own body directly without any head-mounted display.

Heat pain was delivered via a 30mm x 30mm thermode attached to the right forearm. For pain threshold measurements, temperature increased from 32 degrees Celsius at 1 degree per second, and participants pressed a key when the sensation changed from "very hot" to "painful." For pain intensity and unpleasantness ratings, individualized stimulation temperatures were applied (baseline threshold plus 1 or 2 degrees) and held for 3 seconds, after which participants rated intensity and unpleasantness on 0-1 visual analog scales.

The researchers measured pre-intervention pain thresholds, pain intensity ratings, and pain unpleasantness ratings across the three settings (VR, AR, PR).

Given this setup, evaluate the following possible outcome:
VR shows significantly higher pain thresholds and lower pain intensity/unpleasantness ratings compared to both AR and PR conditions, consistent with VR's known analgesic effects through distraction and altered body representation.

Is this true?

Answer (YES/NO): NO